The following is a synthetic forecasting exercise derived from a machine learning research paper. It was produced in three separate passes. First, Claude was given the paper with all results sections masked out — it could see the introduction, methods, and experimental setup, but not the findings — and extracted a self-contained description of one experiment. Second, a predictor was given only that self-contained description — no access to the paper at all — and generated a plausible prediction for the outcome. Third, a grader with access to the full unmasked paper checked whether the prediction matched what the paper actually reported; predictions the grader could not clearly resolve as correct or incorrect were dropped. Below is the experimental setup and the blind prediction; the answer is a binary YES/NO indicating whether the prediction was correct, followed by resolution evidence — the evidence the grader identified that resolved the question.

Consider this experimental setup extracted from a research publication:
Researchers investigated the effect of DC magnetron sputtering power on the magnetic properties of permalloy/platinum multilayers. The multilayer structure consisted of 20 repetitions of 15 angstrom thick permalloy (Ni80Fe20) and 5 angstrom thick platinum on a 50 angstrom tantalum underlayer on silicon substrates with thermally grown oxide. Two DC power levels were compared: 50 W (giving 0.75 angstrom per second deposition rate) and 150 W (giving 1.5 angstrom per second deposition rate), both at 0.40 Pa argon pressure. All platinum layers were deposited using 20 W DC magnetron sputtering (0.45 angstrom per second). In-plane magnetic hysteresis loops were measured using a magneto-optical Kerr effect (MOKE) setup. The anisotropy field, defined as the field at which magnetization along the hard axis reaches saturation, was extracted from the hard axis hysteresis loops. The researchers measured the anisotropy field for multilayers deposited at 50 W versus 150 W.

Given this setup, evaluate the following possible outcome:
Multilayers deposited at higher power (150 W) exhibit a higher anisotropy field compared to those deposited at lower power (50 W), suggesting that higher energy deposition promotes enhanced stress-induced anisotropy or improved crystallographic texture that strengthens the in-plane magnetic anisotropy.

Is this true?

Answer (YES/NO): NO